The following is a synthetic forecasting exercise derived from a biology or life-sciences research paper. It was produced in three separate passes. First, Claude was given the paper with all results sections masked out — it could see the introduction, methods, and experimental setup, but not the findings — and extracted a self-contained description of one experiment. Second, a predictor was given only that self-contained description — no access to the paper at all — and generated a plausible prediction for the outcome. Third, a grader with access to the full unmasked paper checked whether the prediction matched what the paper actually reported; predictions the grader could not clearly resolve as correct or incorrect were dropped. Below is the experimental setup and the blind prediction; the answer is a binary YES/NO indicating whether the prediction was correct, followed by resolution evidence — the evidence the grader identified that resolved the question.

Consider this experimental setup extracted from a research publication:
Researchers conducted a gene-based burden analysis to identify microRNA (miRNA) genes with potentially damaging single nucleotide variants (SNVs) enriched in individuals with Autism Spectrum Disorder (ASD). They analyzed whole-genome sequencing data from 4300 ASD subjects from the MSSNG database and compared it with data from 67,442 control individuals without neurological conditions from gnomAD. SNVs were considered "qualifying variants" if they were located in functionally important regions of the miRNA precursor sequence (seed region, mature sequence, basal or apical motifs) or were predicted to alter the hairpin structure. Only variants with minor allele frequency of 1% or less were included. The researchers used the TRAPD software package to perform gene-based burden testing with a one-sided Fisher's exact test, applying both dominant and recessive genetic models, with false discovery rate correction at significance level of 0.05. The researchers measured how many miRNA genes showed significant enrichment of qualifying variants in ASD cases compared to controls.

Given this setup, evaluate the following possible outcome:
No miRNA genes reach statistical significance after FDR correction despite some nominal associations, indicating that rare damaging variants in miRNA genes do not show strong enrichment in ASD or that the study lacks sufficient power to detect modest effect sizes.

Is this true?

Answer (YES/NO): NO